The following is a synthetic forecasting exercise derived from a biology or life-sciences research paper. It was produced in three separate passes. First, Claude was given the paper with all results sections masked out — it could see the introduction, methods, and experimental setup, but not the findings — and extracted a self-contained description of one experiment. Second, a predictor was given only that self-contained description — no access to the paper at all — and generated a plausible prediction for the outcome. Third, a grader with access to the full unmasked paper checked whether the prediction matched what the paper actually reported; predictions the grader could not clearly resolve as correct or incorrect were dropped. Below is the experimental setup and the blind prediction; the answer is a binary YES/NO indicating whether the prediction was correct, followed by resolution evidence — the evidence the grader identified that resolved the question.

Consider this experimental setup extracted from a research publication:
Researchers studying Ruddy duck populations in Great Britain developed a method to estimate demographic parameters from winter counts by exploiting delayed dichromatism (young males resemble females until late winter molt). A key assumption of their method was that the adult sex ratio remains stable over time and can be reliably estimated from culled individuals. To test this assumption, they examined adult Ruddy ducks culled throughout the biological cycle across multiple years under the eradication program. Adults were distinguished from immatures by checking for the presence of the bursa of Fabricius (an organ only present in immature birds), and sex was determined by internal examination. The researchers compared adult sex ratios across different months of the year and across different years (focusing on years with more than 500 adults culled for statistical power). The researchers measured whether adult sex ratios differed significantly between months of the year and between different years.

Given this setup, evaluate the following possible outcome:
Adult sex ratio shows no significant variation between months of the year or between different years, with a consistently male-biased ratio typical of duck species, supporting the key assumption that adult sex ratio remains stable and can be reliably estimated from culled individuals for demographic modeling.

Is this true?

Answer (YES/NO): YES